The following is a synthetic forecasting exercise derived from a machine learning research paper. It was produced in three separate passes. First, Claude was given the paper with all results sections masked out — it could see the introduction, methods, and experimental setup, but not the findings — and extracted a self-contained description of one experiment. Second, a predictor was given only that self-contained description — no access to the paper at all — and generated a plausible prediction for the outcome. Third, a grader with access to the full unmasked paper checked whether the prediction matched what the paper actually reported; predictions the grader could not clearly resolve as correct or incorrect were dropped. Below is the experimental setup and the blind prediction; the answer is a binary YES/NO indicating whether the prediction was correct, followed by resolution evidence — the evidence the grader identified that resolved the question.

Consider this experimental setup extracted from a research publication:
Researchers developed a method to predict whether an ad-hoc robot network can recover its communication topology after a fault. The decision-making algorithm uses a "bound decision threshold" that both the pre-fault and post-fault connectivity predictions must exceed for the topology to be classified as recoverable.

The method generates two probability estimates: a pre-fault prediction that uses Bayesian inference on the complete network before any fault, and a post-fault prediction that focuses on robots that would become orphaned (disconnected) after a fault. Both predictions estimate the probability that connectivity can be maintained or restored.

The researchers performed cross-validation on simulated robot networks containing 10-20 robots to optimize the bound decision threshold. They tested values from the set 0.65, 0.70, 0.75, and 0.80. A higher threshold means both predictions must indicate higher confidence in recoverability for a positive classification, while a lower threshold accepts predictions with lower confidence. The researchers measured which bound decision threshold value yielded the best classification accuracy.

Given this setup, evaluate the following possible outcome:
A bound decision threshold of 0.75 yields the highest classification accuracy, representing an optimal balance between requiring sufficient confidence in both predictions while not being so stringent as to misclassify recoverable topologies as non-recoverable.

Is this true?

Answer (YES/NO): YES